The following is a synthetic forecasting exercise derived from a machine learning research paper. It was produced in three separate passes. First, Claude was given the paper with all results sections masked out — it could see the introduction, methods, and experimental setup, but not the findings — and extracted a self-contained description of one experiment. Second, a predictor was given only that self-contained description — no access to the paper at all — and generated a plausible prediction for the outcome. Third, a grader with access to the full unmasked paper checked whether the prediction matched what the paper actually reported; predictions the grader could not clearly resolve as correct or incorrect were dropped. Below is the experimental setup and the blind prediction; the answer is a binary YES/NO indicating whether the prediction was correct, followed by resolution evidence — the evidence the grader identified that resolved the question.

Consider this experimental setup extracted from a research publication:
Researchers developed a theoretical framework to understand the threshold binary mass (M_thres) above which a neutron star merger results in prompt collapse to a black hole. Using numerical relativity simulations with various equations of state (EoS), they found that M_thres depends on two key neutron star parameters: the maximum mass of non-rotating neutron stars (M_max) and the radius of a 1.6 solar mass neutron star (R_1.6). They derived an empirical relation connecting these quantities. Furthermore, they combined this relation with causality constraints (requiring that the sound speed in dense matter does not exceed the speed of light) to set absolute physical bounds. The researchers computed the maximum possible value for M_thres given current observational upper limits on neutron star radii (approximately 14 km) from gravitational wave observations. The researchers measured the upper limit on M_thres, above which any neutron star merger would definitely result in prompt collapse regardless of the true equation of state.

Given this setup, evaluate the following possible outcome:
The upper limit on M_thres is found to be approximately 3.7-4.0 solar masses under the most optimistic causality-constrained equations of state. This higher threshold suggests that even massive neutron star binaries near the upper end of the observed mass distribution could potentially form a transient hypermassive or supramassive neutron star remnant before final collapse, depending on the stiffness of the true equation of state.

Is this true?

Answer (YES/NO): YES